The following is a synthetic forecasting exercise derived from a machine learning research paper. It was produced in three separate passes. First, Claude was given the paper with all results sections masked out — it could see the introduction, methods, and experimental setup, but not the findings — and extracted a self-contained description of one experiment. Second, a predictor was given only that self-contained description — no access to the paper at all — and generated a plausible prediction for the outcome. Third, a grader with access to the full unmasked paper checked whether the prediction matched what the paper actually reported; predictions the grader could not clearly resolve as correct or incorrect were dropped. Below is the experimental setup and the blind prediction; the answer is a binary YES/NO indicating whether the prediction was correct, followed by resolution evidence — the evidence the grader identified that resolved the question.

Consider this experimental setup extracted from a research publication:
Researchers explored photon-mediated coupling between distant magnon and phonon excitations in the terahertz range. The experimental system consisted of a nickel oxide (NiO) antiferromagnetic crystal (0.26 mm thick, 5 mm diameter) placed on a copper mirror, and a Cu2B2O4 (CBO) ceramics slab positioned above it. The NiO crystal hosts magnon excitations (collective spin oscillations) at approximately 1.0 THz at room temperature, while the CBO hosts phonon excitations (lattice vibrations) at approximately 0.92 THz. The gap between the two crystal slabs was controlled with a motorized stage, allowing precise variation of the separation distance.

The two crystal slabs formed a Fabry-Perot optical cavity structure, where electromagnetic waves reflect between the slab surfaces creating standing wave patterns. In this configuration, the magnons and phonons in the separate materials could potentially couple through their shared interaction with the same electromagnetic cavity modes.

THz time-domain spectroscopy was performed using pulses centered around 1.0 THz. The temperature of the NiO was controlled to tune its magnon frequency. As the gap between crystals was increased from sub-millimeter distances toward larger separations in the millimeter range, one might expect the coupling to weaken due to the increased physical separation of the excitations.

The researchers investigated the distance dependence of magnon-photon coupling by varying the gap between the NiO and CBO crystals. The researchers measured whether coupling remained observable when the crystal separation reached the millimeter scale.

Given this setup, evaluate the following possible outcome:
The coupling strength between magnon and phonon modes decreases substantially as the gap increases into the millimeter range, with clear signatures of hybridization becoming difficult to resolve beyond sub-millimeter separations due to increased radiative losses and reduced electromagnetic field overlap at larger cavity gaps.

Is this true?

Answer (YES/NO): NO